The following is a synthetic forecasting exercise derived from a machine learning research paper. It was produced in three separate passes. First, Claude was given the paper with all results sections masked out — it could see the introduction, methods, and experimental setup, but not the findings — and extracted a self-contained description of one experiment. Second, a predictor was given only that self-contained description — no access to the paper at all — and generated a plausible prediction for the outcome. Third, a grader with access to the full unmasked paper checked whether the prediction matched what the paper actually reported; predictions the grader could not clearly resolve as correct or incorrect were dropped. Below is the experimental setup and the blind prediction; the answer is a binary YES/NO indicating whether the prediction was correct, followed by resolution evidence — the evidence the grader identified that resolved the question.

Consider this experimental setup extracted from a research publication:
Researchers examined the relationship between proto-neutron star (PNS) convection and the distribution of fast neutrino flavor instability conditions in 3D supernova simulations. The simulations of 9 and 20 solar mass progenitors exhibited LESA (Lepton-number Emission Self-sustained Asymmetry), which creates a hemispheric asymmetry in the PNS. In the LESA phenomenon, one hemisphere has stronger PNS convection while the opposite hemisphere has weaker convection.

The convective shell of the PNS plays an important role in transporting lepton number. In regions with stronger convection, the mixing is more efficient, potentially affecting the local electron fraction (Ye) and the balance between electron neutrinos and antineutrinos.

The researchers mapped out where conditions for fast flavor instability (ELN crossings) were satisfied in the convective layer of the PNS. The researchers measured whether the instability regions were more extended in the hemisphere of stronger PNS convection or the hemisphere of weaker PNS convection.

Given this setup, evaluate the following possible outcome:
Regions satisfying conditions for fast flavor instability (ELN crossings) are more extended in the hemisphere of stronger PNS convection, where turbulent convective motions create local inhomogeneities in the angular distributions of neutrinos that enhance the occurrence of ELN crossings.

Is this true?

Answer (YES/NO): NO